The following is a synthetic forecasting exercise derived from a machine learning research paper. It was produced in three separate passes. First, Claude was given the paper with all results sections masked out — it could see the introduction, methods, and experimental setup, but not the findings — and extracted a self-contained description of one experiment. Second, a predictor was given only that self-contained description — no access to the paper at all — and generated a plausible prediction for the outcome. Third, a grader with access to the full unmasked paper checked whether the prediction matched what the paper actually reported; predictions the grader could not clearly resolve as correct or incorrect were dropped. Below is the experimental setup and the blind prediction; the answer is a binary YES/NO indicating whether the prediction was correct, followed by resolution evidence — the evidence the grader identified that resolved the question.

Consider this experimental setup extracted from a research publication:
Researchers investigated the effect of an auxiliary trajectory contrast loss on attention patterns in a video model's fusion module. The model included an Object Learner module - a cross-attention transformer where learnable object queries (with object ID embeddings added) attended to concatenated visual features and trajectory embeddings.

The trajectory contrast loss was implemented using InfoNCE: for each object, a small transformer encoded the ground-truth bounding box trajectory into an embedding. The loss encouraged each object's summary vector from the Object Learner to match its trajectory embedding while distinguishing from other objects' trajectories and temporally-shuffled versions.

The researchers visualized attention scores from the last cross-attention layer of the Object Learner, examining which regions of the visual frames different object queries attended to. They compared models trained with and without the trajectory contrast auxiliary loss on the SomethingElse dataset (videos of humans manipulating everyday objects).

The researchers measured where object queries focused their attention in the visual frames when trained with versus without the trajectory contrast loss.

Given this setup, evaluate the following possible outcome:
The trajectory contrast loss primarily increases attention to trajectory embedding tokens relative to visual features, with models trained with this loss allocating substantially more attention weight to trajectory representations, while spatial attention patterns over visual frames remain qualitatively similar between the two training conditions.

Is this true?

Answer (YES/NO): NO